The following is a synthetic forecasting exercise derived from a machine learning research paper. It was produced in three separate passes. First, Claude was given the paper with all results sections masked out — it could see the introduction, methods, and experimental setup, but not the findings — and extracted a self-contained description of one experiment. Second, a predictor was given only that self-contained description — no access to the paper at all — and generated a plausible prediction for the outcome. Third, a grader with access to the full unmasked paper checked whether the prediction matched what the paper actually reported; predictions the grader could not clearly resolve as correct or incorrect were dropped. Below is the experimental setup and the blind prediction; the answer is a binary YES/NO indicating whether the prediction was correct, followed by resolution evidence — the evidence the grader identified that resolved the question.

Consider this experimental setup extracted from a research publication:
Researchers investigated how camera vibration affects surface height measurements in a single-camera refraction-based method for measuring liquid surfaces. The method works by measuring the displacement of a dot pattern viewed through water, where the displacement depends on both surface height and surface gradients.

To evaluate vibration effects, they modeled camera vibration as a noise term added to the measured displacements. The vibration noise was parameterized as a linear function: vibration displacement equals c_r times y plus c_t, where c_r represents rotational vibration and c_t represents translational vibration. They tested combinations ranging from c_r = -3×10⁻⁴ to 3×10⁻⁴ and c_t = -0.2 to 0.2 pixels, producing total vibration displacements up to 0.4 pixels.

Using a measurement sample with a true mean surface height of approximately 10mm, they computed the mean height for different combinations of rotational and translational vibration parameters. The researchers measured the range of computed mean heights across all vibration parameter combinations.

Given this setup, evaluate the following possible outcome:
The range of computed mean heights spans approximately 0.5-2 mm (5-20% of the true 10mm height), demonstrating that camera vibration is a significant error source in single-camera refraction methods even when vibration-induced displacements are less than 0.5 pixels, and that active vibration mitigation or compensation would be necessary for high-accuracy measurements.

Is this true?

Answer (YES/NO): NO